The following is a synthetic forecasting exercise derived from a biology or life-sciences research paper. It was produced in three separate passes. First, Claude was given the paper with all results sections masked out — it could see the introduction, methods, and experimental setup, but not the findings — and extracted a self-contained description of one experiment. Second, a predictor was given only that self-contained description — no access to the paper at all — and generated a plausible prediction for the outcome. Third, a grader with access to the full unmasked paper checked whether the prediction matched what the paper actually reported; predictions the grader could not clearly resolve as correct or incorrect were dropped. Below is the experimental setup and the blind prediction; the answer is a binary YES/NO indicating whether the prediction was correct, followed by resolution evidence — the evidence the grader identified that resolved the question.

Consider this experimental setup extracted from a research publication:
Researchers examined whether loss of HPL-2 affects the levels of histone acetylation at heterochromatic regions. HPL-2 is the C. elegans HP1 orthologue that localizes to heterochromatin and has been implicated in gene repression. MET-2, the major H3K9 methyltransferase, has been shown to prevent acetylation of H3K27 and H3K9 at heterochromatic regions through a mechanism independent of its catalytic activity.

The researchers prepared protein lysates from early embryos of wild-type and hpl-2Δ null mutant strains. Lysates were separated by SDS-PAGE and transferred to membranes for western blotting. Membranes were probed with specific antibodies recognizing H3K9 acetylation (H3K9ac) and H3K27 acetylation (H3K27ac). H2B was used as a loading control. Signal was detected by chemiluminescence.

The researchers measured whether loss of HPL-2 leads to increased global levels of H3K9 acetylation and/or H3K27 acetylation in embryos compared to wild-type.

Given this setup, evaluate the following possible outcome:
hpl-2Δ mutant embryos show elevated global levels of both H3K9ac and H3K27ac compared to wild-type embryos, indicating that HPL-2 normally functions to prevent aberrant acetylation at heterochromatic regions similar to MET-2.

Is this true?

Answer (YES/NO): NO